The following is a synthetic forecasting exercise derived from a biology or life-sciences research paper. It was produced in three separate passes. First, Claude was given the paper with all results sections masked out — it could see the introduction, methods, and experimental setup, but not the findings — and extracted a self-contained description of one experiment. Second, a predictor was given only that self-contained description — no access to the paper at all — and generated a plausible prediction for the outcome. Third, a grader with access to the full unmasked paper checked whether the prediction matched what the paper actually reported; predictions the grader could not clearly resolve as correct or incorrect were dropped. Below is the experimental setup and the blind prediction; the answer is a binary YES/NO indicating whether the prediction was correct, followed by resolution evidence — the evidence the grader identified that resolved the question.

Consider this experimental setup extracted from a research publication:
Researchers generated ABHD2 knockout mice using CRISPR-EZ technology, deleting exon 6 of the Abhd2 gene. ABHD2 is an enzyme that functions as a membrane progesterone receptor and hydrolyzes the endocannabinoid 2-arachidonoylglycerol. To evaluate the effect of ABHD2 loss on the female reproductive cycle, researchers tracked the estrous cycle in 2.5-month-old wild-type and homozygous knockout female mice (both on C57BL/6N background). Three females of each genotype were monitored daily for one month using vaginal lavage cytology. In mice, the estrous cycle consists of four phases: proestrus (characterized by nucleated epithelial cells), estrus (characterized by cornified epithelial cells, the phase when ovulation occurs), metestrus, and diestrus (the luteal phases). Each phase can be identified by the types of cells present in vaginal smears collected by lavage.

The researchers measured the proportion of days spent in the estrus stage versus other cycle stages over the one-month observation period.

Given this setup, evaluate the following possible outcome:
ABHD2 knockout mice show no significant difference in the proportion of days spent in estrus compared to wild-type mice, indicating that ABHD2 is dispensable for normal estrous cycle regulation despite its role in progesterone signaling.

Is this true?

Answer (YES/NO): NO